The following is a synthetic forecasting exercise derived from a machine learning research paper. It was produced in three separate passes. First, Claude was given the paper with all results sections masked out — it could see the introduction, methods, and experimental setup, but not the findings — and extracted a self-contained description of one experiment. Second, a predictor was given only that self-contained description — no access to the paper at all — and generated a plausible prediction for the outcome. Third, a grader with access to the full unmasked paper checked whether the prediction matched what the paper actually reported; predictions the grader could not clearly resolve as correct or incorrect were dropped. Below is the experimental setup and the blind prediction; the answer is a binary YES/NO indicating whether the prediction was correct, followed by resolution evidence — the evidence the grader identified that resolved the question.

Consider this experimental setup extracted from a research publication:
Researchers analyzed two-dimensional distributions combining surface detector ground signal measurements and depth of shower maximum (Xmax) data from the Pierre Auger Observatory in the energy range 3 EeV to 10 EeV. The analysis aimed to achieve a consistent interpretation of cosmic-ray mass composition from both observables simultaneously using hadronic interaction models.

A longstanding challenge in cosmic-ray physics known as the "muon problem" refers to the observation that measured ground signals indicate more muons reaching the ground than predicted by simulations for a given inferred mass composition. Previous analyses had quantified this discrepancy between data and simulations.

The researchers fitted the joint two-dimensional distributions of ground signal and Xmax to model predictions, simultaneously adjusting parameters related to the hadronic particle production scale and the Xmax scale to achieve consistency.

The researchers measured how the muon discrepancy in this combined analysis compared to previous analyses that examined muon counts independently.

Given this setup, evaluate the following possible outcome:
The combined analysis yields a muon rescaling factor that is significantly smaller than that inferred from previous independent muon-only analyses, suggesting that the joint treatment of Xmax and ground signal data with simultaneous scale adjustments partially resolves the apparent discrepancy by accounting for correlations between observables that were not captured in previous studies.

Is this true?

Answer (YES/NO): YES